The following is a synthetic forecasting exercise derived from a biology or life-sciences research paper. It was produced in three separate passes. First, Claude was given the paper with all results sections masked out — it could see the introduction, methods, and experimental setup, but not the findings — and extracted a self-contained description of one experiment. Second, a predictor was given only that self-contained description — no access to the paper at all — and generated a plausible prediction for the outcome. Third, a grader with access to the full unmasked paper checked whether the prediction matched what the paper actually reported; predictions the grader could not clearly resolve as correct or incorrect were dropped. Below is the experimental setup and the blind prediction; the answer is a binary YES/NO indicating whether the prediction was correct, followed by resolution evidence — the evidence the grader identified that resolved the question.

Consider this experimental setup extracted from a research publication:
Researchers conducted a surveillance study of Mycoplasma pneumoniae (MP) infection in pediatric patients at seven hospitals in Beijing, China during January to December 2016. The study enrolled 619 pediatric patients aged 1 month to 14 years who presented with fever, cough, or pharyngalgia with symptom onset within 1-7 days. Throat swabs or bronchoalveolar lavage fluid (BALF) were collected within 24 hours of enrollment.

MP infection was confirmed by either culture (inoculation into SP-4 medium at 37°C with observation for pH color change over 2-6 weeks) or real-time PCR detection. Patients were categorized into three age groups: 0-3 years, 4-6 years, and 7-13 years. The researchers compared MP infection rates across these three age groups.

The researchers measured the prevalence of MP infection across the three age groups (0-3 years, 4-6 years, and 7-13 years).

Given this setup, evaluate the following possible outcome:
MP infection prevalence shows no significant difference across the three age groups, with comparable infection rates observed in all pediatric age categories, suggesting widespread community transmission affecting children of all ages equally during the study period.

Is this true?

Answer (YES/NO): NO